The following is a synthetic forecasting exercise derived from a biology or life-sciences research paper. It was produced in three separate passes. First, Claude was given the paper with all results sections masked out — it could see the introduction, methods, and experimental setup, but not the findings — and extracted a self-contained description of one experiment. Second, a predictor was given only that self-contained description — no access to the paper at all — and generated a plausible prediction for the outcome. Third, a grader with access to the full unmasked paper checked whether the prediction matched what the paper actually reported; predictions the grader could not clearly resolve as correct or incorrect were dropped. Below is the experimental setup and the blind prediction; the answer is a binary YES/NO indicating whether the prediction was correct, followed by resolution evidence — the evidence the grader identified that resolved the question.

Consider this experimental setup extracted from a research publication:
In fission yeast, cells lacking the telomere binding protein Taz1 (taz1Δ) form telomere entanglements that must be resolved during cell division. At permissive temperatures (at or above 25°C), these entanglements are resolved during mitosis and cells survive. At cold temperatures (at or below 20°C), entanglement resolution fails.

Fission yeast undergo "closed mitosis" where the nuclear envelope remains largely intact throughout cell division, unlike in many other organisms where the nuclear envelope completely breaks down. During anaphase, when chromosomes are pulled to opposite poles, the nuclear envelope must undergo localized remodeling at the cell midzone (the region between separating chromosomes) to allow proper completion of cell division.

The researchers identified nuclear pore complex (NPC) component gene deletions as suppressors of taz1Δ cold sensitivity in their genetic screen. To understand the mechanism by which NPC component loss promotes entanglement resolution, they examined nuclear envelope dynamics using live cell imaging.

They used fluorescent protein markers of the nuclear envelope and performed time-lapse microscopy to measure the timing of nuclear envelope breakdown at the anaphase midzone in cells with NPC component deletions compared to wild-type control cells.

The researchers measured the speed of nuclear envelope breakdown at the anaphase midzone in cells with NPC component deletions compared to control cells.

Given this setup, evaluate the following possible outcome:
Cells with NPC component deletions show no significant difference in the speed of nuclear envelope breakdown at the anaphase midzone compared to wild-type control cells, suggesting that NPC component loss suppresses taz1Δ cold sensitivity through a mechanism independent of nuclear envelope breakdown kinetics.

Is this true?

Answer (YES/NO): NO